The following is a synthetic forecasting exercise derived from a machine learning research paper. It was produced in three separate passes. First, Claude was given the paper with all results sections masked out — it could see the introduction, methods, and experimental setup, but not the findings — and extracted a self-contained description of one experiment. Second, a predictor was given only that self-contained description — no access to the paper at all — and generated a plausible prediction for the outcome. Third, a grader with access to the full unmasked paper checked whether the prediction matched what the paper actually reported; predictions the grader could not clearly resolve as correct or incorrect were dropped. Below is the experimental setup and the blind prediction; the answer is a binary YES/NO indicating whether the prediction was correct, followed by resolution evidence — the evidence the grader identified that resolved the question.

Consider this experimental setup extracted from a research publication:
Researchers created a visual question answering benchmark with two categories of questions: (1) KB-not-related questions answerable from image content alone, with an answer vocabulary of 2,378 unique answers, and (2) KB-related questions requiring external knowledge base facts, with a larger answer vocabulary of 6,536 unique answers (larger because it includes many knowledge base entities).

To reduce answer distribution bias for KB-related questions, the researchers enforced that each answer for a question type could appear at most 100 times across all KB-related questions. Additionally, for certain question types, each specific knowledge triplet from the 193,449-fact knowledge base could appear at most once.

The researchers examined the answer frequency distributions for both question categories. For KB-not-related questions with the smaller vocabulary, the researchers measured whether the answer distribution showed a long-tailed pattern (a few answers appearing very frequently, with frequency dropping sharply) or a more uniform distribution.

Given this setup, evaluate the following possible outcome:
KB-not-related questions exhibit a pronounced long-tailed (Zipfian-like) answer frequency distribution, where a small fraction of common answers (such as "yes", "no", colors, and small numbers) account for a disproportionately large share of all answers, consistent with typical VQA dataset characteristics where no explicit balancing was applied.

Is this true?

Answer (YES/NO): YES